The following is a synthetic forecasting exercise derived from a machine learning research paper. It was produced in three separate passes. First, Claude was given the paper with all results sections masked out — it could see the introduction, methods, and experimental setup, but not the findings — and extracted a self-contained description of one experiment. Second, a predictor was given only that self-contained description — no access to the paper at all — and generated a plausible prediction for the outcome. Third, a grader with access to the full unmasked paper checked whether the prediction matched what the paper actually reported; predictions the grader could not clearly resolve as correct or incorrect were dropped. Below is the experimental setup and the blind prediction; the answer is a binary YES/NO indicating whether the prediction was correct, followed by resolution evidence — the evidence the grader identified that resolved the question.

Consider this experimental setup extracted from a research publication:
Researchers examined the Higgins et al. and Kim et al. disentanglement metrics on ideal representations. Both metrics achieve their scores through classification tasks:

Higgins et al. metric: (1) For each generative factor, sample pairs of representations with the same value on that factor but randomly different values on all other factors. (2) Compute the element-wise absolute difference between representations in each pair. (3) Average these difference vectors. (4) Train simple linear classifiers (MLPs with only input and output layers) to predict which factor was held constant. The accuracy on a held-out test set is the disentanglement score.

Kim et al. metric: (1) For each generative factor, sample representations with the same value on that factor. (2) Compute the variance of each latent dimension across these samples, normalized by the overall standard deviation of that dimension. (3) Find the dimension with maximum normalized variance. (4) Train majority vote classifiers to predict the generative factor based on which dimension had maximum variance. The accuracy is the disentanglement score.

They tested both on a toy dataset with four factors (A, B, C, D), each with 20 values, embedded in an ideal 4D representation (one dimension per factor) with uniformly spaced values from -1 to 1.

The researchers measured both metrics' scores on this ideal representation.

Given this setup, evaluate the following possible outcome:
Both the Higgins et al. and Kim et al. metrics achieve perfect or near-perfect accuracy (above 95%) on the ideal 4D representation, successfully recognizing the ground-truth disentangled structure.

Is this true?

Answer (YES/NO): YES